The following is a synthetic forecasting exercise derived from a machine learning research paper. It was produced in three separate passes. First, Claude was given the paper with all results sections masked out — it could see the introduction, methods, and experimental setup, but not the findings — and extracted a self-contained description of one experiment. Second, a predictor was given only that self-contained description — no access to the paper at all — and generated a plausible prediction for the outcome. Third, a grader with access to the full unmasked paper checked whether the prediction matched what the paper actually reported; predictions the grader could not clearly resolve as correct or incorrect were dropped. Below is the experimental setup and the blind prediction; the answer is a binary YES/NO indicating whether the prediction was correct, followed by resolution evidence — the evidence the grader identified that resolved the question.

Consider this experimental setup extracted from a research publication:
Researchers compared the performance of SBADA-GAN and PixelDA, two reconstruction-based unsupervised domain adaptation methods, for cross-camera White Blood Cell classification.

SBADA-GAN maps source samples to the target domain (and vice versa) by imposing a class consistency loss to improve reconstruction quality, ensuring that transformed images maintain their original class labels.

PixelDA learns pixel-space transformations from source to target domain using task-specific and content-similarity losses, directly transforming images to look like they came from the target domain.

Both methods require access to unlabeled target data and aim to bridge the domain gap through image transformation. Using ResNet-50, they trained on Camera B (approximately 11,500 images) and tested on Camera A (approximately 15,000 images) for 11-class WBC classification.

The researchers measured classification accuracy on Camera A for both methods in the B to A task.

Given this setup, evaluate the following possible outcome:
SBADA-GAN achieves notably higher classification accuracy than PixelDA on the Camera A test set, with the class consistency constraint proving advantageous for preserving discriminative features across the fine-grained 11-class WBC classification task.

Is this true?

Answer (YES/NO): NO